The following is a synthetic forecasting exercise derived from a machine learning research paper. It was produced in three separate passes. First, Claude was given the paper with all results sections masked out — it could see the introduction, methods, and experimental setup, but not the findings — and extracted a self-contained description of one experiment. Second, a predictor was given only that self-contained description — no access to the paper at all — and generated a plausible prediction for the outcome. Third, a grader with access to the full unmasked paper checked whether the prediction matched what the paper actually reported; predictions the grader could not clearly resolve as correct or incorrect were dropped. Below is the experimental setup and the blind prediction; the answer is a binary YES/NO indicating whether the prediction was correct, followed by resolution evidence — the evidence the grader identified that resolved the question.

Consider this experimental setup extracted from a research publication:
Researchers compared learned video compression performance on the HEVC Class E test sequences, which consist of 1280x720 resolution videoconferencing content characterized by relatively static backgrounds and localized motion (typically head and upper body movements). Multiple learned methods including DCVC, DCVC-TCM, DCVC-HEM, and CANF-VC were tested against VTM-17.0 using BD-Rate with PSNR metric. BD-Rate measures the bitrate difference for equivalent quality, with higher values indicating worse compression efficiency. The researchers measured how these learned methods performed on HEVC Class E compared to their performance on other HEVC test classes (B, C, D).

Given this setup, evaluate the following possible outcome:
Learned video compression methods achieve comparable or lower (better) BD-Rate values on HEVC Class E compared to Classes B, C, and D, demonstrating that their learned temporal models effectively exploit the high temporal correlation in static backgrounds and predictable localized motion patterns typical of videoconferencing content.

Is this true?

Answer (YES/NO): NO